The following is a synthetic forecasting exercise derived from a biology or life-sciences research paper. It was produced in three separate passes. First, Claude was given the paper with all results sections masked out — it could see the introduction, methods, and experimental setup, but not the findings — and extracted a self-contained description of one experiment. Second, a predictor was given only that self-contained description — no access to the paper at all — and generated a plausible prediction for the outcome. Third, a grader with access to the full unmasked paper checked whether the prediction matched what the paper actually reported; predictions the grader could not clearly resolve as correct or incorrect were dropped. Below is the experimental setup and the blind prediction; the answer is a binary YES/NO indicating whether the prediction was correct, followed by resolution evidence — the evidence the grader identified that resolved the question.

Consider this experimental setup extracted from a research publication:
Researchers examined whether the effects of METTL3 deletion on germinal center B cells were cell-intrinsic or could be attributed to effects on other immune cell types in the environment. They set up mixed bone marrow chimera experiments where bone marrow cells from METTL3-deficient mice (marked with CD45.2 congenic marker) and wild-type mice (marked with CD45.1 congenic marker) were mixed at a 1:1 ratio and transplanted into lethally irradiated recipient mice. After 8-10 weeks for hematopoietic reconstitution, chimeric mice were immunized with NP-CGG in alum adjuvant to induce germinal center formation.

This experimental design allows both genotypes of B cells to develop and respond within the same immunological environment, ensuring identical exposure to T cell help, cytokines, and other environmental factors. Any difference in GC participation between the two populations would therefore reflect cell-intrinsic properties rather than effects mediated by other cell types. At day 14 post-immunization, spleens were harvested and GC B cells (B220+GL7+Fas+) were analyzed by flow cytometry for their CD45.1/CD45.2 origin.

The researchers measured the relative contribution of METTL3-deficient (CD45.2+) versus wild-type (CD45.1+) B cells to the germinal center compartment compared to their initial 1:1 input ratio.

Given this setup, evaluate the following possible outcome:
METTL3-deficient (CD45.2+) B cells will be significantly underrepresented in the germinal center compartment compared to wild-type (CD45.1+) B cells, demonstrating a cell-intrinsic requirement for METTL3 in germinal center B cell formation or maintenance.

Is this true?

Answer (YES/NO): YES